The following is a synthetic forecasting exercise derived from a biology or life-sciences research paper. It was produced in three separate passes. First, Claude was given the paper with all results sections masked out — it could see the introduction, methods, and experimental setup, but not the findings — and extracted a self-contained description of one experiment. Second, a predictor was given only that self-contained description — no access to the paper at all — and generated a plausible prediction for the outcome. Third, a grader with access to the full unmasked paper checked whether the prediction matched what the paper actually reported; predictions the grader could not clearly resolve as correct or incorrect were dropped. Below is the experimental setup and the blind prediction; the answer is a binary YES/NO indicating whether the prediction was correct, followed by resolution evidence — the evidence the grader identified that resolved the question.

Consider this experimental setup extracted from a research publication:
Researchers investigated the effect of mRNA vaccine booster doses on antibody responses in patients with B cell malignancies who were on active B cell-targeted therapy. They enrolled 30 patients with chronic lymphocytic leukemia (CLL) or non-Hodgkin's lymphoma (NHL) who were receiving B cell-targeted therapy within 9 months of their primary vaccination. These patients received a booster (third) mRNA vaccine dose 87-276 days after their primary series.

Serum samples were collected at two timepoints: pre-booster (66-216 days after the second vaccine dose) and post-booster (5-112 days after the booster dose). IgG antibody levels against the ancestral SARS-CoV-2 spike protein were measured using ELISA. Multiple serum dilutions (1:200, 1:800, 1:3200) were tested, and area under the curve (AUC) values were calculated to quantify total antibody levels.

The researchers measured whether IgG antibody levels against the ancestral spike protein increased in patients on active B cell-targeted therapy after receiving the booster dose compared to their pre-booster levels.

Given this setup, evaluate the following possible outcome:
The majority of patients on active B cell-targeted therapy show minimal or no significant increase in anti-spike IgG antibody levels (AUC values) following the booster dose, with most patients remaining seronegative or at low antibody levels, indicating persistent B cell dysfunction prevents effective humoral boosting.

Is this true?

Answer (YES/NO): YES